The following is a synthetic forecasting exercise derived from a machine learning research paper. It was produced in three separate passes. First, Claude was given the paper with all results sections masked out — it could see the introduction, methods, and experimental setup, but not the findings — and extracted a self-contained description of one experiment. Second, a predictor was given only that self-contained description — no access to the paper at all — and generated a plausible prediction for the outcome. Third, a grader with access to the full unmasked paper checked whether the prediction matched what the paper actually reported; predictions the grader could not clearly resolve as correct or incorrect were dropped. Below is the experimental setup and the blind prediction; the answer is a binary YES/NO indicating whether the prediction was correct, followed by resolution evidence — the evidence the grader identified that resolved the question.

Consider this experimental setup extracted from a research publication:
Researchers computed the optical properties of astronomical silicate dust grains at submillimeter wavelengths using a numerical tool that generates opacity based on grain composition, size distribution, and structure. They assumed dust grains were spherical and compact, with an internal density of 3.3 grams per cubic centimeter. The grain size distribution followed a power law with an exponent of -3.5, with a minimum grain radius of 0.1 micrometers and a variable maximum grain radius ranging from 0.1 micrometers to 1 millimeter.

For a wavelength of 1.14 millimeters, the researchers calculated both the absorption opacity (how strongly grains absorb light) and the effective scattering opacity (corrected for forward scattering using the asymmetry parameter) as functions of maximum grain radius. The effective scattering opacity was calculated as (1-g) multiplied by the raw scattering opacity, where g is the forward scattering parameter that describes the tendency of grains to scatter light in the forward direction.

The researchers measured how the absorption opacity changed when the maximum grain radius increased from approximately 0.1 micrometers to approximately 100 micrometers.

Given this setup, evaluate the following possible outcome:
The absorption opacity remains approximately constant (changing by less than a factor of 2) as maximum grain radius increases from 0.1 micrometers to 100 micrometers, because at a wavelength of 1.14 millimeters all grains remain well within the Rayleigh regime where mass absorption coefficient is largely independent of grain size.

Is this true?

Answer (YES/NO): YES